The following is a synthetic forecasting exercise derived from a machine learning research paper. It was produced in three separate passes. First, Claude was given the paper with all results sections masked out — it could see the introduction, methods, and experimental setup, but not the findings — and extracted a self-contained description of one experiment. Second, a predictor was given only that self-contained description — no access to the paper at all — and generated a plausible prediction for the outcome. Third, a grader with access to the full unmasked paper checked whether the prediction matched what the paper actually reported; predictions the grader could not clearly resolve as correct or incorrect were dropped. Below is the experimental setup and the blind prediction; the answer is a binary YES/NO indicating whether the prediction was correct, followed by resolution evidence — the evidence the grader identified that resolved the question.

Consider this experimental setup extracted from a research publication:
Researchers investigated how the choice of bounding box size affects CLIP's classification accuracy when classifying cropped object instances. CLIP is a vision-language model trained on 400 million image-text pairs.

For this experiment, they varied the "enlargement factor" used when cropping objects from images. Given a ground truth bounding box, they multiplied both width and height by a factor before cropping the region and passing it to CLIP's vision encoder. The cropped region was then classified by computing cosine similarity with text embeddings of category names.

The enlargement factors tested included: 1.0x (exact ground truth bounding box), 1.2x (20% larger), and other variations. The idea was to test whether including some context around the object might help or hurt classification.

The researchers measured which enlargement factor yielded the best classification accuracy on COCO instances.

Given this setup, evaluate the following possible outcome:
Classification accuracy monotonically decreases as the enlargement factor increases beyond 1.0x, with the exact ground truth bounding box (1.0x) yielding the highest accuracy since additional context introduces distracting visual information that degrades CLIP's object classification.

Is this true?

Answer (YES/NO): NO